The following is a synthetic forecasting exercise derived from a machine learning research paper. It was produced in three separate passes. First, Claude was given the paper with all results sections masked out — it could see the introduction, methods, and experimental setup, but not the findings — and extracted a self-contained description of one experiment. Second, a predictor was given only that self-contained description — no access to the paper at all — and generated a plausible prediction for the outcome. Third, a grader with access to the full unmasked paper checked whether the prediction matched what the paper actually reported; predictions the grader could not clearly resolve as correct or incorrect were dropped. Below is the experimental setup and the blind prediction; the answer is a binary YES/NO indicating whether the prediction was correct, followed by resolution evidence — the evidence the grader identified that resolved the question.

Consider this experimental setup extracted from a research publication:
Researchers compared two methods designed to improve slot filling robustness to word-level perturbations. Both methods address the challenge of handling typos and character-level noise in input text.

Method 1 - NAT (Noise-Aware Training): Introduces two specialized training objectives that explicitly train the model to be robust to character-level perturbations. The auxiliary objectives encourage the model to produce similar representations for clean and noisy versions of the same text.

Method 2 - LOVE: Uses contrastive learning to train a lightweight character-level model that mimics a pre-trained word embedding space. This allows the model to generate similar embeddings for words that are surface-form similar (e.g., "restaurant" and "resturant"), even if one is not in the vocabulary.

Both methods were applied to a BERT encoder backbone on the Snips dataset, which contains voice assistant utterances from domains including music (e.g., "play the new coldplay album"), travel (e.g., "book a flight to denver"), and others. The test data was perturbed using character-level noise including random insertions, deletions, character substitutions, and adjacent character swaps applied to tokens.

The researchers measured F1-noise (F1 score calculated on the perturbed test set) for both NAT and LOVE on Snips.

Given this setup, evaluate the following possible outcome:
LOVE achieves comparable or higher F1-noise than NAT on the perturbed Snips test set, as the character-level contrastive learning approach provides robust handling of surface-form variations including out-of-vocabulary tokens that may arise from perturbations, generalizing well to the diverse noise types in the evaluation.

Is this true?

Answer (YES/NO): NO